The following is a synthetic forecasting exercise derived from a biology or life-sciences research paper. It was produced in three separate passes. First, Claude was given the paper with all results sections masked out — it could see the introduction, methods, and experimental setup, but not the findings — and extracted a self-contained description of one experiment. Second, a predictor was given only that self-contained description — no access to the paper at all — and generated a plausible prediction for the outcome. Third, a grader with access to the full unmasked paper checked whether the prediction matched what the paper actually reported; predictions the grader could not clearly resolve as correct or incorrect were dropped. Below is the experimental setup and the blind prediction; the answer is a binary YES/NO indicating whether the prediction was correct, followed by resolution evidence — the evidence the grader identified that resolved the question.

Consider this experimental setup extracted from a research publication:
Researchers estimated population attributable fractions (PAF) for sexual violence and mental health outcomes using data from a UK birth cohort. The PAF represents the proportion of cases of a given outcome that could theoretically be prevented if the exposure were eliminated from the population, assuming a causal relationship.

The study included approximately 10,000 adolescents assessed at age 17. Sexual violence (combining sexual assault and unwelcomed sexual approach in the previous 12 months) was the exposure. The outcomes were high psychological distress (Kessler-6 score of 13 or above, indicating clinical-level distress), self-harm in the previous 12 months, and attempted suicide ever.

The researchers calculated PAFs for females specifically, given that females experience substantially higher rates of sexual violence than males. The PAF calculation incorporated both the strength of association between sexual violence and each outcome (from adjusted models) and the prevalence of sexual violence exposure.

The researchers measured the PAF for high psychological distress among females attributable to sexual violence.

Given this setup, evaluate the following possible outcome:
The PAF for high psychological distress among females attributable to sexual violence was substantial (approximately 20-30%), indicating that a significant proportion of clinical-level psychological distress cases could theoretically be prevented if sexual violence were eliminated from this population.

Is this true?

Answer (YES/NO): NO